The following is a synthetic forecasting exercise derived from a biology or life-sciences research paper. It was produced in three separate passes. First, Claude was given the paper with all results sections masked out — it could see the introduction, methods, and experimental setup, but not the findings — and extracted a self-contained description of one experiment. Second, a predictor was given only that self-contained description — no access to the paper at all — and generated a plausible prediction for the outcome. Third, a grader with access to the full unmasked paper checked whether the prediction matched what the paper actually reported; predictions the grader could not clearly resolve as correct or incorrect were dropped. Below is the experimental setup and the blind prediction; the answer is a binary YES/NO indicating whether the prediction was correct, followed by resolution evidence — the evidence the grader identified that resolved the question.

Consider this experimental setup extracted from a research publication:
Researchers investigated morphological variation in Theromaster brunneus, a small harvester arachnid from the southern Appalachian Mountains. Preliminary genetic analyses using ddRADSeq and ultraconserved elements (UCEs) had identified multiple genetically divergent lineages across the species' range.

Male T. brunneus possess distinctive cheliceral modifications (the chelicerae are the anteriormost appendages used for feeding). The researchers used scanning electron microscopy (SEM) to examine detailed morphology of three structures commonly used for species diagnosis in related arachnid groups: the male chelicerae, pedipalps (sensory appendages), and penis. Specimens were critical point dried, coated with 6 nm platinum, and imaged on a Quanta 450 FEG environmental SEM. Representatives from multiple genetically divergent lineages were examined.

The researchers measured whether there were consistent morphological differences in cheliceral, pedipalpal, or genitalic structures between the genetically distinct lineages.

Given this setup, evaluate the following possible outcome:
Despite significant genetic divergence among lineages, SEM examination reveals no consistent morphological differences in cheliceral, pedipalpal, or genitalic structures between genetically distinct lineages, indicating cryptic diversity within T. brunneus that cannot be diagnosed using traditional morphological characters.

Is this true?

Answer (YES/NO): NO